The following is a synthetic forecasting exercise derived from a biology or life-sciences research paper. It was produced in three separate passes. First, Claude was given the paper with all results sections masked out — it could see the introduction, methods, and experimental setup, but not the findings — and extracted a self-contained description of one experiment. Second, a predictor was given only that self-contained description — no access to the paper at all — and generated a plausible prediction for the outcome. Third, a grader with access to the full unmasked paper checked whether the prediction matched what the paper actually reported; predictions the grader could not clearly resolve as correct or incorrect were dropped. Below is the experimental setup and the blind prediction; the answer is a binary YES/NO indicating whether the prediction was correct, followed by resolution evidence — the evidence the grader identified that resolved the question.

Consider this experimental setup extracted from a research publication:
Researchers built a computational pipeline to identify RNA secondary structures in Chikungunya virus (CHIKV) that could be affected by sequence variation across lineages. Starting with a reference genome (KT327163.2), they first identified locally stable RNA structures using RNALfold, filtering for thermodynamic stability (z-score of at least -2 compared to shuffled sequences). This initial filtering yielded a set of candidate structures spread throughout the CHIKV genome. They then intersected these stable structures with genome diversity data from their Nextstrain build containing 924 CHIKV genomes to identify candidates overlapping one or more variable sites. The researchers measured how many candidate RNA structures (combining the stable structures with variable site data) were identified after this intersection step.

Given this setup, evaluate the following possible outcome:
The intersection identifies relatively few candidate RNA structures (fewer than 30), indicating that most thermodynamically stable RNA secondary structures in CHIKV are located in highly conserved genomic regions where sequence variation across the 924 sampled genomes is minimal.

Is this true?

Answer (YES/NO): NO